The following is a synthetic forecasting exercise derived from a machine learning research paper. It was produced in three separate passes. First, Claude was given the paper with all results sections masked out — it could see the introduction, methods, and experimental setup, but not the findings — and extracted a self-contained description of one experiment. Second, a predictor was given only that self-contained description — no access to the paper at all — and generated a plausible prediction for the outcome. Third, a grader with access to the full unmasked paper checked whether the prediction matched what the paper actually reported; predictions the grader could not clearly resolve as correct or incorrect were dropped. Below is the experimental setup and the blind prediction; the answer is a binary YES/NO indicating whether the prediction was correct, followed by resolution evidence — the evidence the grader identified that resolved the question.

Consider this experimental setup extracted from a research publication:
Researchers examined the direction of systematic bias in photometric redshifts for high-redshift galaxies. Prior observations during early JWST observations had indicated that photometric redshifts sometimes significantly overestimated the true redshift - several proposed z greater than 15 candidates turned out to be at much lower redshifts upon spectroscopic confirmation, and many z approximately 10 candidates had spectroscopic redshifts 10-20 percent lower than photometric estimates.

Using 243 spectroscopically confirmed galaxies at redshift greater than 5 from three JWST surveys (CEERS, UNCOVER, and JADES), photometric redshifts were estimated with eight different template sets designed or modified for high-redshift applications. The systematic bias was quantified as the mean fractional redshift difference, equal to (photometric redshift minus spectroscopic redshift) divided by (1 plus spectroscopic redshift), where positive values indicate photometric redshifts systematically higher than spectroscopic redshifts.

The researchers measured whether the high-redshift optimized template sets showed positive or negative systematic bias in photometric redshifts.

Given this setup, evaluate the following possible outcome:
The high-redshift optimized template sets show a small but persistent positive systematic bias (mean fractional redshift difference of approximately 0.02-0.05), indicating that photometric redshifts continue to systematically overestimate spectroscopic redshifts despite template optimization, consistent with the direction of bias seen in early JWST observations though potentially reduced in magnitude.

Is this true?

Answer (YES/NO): NO